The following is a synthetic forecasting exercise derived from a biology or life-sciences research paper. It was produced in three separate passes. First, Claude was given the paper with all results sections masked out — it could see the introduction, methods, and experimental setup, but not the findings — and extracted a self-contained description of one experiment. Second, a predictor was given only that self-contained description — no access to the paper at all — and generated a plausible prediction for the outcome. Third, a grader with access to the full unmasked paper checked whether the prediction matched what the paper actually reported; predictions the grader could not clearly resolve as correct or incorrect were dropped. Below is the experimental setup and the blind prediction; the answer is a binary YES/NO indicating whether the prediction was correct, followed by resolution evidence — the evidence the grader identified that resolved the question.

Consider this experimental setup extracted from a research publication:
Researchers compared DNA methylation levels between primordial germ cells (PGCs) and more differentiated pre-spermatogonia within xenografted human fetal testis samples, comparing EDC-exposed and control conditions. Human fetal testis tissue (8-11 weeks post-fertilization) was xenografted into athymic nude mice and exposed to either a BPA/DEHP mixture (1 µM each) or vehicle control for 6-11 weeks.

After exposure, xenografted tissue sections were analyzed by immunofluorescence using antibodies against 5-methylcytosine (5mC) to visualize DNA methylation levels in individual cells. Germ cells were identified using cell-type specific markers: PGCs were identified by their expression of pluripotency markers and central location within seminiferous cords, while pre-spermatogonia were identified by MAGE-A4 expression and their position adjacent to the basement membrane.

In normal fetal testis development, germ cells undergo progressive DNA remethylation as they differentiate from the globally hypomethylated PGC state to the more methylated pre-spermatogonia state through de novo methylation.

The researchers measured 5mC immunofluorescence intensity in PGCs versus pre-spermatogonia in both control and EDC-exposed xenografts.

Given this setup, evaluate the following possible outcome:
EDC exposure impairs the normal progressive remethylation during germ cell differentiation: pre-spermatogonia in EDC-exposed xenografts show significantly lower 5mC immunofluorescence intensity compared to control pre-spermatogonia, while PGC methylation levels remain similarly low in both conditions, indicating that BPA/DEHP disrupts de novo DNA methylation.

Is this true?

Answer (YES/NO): NO